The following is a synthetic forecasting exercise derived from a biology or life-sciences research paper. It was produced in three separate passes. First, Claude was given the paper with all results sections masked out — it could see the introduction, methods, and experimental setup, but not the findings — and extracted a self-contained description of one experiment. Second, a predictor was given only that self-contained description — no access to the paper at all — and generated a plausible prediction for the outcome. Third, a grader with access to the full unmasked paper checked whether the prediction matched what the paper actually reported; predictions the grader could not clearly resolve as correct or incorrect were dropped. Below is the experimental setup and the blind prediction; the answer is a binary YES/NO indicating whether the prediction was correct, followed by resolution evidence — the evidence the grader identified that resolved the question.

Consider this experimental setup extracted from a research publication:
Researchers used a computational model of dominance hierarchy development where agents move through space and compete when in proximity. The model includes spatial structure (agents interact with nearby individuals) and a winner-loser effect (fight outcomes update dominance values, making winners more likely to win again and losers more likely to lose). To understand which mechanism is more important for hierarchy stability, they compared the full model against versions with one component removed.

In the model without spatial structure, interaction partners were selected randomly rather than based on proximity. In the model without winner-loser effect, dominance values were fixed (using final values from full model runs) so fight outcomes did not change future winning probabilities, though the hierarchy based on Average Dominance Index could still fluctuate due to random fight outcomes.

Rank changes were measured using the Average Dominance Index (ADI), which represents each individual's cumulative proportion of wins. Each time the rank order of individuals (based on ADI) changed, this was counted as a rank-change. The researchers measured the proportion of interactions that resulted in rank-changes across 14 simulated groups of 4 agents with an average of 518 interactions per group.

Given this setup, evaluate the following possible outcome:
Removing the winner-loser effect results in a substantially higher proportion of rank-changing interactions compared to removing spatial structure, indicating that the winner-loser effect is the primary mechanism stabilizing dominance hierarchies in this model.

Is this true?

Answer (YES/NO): YES